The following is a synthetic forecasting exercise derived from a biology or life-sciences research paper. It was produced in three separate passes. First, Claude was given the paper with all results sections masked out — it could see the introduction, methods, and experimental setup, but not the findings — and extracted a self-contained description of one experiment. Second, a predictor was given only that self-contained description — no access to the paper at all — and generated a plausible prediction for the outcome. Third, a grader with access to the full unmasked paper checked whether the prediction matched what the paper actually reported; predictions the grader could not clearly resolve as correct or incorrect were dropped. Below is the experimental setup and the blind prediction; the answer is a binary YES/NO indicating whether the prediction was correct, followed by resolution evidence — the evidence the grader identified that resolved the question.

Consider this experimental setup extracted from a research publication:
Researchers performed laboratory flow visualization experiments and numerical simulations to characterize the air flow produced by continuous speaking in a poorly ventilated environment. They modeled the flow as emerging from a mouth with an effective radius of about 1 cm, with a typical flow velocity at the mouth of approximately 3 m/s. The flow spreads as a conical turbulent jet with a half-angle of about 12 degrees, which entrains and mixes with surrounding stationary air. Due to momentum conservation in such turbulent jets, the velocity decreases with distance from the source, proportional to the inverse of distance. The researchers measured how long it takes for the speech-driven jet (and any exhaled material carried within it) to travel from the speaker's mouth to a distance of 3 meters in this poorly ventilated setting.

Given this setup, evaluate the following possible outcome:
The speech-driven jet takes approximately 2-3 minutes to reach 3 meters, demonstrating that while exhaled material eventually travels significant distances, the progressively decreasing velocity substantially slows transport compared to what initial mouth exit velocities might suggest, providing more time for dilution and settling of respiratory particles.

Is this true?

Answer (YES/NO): NO